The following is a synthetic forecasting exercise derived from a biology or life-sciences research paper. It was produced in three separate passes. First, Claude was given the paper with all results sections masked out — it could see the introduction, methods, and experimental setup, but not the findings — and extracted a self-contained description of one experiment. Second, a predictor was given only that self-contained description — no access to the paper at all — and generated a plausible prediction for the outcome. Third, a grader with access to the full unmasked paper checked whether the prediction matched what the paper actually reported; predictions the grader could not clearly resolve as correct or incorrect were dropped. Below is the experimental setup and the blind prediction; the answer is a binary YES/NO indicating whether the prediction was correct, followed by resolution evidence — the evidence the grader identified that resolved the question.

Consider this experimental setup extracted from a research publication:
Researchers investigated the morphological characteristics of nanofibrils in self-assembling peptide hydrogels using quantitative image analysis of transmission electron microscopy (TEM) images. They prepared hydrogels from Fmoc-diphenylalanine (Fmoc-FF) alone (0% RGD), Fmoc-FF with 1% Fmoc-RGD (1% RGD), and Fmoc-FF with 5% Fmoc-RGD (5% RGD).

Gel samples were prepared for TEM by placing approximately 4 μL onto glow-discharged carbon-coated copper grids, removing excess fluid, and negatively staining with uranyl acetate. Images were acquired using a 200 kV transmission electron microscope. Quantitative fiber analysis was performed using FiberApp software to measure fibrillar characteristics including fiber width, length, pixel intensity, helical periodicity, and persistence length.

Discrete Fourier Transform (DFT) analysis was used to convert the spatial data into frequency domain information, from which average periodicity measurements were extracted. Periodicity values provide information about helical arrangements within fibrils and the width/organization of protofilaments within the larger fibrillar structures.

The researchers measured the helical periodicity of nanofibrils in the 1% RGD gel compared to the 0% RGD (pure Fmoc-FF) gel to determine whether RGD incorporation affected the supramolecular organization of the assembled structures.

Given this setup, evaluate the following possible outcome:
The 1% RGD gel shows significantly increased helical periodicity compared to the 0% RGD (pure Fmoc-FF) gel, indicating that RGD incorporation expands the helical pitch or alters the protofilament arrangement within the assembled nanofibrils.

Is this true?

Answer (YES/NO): NO